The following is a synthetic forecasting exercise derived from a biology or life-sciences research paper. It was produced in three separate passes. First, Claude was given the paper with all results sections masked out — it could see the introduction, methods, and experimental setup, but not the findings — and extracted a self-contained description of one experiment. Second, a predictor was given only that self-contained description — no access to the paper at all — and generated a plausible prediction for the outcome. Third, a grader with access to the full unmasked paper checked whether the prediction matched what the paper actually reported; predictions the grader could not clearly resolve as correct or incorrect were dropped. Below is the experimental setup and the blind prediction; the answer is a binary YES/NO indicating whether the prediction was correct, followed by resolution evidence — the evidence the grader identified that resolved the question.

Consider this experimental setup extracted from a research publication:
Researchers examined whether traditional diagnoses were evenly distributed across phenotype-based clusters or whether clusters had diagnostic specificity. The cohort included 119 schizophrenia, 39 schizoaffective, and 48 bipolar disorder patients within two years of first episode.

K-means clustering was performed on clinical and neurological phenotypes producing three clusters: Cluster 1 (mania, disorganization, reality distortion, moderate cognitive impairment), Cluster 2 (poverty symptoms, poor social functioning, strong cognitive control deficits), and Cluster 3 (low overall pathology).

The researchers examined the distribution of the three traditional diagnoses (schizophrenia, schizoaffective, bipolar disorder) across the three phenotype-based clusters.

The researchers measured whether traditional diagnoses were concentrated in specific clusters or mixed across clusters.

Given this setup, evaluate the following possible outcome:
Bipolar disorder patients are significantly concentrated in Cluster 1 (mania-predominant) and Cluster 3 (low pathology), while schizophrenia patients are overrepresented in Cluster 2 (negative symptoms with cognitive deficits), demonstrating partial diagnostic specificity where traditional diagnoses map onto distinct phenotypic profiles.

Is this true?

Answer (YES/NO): NO